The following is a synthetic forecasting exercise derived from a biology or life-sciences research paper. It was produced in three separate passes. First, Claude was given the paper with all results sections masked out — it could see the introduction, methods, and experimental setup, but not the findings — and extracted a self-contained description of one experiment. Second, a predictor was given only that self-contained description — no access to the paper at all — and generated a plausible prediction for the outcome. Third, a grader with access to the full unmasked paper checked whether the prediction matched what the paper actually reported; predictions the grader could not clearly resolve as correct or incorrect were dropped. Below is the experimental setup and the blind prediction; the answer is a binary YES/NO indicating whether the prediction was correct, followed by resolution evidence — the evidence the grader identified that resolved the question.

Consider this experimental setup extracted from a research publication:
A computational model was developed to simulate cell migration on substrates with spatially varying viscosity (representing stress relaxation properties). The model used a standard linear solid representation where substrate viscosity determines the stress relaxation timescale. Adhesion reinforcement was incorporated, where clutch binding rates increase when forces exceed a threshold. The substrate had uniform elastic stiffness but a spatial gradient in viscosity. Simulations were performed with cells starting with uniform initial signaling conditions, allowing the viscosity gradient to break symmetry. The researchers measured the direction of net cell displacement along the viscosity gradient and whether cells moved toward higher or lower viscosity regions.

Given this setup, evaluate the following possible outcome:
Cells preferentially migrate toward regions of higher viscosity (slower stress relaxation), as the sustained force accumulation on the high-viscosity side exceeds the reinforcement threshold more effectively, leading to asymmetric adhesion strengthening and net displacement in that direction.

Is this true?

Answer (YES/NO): NO